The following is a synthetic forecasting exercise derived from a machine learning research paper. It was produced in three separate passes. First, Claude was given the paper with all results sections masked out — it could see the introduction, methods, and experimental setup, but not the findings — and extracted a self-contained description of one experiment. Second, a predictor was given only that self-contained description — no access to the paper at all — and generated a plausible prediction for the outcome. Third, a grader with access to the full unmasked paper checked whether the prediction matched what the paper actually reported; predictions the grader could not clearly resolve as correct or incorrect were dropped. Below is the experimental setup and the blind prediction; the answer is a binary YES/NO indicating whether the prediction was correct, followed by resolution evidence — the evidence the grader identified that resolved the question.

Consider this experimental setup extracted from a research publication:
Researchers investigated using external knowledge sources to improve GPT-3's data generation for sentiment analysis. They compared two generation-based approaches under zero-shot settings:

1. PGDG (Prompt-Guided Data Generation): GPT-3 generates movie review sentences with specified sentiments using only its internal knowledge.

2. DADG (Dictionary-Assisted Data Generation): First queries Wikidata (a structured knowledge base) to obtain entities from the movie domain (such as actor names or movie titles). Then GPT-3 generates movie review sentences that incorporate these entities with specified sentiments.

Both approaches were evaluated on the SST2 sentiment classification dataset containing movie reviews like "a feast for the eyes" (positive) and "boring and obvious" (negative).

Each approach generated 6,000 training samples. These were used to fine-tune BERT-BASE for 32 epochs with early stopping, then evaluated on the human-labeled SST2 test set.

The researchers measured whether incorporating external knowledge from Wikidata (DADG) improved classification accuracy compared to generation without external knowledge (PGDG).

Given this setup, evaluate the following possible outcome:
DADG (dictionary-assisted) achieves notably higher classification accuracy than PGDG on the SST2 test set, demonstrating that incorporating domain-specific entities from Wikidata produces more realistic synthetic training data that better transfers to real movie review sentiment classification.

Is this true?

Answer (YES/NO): NO